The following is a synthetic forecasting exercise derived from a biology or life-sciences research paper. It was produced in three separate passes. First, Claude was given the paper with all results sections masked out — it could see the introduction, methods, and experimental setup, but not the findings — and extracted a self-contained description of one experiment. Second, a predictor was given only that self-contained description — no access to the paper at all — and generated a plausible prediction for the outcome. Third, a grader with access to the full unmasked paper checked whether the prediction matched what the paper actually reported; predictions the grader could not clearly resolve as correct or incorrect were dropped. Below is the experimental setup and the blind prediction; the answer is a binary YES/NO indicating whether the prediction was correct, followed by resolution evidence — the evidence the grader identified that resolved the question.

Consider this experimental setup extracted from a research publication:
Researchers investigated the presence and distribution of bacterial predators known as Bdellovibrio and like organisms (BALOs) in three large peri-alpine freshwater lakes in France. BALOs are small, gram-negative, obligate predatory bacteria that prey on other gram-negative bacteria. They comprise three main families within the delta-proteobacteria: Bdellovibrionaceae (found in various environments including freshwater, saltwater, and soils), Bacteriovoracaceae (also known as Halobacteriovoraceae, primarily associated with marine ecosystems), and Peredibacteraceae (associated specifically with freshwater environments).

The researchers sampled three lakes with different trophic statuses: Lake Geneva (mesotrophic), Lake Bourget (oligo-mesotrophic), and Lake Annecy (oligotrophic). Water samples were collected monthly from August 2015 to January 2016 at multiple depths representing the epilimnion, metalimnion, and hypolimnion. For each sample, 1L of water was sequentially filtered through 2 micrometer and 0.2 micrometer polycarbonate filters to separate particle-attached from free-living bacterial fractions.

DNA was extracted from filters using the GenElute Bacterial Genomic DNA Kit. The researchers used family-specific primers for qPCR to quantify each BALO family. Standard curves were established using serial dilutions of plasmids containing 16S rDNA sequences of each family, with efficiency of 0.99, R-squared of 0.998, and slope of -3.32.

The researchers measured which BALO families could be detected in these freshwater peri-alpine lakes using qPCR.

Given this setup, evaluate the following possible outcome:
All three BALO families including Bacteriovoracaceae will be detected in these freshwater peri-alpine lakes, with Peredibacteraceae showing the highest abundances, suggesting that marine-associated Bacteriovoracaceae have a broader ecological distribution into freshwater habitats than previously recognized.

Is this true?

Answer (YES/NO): YES